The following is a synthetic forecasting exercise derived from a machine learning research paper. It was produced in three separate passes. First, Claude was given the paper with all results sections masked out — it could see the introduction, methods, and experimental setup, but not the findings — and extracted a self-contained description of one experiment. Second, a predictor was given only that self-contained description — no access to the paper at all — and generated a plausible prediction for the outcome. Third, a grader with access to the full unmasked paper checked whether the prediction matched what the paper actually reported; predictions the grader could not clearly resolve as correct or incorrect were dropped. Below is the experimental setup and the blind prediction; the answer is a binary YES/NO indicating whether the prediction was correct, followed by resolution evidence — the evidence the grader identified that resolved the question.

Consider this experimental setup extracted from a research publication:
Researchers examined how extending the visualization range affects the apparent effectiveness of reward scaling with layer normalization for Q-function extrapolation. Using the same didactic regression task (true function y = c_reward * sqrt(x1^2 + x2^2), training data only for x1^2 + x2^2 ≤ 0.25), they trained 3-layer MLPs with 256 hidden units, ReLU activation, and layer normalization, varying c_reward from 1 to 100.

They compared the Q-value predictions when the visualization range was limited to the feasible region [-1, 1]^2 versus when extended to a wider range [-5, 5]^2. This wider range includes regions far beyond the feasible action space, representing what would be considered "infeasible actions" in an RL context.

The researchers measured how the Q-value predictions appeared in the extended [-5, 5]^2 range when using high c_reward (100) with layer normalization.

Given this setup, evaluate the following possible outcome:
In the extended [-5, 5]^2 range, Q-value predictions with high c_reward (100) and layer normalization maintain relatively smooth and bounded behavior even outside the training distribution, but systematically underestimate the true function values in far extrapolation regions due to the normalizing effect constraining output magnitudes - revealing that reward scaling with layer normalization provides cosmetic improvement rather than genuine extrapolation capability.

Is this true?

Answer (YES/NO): NO